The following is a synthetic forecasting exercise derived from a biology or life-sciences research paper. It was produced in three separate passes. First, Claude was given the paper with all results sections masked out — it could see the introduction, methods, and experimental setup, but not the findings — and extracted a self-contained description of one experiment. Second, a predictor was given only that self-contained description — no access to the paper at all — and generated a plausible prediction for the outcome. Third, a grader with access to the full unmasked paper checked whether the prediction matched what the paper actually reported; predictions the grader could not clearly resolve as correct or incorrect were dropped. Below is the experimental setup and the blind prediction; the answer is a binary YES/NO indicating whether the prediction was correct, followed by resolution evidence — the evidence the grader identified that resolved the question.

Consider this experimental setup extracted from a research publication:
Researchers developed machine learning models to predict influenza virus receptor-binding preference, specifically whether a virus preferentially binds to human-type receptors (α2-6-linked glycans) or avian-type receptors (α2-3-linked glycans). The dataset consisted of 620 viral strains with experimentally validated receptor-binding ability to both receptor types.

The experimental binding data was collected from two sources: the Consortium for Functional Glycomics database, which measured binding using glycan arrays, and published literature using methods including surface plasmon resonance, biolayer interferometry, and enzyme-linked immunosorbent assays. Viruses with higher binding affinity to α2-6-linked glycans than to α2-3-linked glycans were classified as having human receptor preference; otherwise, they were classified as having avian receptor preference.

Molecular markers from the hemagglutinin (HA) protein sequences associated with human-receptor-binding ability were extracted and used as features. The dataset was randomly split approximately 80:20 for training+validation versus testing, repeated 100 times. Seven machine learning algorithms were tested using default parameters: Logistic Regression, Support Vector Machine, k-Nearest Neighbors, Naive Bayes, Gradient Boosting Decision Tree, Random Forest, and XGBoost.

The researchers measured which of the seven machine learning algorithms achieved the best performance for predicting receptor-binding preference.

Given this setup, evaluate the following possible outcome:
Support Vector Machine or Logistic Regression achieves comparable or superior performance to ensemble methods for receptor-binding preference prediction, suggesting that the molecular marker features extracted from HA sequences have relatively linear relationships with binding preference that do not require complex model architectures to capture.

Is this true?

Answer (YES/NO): YES